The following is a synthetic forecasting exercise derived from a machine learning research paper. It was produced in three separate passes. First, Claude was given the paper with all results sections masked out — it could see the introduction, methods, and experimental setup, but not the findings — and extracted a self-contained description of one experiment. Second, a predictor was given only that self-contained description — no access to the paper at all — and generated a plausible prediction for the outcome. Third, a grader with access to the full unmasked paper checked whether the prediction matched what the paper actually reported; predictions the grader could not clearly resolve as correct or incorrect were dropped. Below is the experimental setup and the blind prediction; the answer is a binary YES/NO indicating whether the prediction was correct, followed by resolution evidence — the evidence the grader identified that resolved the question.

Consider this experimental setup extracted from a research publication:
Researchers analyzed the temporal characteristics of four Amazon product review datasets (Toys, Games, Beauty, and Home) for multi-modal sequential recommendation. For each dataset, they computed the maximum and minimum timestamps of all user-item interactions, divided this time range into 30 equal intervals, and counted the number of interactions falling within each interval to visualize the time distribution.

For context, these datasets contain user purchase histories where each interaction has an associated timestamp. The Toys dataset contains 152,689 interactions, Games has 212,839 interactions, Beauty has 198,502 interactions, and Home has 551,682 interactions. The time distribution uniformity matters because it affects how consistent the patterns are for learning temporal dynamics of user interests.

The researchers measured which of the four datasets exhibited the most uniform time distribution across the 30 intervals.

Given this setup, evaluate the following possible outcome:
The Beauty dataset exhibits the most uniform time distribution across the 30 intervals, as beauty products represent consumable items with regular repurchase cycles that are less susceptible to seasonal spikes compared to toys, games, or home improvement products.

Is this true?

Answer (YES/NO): NO